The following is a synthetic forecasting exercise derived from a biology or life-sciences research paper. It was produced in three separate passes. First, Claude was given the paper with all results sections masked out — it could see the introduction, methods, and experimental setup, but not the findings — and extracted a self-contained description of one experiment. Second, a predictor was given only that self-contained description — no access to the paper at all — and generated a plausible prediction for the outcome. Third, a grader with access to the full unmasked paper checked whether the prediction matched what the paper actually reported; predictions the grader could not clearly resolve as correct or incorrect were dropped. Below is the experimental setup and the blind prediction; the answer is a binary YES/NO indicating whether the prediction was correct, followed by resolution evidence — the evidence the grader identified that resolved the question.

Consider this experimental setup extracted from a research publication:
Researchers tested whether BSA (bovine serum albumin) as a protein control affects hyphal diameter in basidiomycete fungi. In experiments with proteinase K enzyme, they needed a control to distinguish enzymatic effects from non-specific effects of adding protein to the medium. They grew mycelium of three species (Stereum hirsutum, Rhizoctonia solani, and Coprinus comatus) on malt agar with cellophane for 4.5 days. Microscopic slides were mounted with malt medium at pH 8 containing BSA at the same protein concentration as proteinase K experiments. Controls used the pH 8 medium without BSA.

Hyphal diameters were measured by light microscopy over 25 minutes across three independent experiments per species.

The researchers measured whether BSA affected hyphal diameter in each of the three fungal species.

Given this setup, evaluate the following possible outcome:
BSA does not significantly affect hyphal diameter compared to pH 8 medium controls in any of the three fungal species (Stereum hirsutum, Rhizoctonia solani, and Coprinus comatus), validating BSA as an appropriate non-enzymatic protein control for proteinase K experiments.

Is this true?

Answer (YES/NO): NO